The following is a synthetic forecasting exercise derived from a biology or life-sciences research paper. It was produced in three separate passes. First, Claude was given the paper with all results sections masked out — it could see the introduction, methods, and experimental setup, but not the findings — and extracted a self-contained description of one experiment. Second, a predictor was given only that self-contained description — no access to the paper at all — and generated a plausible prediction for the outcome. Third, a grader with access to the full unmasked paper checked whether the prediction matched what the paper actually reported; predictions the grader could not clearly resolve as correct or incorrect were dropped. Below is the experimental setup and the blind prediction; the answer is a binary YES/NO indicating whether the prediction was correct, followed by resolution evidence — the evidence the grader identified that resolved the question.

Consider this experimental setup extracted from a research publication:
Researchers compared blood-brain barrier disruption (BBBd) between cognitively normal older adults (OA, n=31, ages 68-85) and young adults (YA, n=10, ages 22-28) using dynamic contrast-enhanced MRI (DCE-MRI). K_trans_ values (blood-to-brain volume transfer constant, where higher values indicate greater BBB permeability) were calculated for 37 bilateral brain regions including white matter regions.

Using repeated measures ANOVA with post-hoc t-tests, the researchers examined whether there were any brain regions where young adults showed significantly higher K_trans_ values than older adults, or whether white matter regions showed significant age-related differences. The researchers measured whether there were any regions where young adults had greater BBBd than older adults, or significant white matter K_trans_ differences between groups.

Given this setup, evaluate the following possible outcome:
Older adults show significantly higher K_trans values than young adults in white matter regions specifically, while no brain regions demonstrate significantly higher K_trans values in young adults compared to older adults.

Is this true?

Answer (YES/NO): NO